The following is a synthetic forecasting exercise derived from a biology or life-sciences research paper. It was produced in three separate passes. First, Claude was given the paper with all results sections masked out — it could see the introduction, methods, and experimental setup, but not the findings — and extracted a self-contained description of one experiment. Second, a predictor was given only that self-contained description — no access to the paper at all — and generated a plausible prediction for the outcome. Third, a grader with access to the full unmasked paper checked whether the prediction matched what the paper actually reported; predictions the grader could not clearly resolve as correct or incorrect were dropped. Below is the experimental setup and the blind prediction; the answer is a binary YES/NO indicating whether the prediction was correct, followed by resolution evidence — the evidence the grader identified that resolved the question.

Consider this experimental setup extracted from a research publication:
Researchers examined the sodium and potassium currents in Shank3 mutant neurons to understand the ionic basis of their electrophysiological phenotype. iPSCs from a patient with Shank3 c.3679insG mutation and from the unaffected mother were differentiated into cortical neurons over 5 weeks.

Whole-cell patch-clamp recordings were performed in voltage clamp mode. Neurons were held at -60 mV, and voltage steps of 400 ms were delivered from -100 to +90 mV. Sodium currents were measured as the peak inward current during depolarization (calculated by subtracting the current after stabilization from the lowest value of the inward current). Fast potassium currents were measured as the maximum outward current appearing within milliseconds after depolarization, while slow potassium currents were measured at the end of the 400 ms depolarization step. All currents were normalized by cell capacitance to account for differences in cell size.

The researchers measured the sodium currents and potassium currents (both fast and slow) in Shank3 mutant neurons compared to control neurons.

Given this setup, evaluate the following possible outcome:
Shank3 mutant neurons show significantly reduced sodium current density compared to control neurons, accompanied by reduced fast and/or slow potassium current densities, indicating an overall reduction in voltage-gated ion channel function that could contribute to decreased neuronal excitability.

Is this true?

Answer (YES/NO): NO